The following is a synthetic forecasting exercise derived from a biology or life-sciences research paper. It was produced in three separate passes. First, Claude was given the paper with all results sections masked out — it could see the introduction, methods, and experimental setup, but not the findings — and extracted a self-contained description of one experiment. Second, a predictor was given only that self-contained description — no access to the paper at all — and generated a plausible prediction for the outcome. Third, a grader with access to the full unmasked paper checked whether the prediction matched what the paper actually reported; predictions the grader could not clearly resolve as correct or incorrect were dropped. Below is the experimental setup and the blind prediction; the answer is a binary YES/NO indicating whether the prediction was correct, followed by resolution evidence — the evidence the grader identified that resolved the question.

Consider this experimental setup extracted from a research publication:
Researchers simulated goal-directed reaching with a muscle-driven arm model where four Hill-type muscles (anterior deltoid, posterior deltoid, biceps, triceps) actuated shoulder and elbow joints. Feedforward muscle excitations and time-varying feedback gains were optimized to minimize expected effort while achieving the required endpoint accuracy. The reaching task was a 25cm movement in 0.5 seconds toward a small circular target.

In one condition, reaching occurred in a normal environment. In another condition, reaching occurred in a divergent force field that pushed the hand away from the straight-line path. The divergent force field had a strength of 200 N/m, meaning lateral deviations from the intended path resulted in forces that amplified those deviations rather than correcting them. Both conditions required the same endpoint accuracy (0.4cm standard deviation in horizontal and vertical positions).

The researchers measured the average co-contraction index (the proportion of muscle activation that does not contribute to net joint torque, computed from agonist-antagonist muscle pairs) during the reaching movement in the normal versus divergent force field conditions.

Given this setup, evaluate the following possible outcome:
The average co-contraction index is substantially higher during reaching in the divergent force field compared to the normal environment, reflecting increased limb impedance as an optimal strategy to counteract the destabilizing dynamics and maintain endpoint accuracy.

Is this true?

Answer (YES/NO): NO